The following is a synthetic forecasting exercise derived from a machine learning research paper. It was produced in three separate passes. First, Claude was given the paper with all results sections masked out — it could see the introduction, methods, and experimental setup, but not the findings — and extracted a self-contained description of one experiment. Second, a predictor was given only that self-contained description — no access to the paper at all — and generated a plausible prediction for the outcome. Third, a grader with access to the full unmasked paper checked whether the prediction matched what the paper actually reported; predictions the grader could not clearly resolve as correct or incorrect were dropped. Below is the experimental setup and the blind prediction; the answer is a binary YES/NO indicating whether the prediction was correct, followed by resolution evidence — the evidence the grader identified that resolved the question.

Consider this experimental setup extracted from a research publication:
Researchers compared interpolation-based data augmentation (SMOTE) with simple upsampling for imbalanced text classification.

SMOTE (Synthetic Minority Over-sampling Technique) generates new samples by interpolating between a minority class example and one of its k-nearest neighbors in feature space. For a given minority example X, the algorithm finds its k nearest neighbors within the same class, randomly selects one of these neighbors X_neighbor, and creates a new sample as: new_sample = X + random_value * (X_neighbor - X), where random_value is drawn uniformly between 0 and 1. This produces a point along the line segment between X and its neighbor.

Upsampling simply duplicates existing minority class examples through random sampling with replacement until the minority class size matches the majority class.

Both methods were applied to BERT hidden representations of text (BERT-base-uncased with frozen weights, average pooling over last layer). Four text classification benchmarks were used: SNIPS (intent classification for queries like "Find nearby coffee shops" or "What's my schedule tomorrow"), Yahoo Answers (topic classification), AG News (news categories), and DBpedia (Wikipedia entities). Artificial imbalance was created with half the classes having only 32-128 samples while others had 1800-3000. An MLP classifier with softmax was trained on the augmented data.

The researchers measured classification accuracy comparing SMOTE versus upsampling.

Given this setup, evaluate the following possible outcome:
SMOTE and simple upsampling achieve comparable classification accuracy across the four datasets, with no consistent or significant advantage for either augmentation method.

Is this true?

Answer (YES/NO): YES